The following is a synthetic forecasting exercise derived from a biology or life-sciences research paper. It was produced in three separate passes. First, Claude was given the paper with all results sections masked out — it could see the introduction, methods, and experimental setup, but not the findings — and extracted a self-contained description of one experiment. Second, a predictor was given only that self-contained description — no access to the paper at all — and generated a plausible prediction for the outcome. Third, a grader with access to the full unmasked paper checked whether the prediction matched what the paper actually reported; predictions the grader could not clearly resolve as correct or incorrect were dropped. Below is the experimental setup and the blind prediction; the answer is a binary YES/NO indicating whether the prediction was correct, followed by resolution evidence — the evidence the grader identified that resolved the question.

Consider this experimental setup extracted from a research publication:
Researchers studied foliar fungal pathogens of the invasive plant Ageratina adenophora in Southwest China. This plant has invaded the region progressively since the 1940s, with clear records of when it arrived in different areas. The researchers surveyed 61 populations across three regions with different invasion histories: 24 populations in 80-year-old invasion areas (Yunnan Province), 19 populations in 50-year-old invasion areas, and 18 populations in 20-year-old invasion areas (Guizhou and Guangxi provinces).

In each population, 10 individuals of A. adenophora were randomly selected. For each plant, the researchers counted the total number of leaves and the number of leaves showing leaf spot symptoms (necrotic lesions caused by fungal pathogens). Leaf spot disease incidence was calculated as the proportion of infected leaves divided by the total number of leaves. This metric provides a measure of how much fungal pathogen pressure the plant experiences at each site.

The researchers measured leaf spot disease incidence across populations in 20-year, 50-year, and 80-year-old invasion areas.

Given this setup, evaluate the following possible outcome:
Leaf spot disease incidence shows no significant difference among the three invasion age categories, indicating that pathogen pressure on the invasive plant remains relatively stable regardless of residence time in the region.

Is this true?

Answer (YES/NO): NO